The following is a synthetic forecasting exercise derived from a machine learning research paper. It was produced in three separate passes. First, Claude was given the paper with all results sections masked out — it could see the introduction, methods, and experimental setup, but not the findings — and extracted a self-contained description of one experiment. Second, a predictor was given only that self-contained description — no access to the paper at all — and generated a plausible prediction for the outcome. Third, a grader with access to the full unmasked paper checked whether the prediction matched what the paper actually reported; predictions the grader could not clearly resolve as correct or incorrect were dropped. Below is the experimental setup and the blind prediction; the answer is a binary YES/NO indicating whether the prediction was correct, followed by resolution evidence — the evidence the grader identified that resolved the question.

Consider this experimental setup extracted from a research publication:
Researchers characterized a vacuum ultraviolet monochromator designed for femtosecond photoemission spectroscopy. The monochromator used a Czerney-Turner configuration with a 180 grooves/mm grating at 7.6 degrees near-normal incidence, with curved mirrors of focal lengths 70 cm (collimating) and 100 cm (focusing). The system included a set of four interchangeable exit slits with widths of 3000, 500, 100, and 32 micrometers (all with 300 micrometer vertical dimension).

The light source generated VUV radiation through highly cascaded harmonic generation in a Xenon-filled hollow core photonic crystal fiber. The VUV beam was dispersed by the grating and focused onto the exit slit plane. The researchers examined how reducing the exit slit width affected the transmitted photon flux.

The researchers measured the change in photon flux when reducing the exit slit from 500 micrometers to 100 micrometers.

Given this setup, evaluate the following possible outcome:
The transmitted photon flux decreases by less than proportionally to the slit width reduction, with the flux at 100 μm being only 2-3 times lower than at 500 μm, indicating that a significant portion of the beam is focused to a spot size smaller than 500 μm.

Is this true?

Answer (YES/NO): YES